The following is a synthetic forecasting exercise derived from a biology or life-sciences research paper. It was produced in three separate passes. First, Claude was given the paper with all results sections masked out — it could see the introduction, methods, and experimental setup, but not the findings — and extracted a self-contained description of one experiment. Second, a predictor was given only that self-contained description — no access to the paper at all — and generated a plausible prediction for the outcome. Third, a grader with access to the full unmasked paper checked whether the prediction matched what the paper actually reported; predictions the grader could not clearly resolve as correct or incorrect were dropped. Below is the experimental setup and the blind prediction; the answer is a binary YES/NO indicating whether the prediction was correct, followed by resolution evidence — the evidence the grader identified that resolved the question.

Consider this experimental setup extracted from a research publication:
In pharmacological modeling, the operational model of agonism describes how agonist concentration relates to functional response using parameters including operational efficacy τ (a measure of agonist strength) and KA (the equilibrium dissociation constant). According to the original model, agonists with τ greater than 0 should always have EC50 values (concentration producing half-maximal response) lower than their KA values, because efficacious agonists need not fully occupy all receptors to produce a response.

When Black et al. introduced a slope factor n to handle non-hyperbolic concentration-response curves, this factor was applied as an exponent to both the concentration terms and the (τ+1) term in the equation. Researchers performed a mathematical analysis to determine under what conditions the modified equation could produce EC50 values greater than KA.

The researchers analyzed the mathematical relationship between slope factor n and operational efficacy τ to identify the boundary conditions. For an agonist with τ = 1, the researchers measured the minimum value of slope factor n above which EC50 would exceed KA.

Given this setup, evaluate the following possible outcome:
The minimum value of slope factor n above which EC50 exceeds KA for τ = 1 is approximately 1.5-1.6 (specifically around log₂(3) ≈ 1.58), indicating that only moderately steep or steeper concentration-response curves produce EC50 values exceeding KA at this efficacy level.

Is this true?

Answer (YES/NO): YES